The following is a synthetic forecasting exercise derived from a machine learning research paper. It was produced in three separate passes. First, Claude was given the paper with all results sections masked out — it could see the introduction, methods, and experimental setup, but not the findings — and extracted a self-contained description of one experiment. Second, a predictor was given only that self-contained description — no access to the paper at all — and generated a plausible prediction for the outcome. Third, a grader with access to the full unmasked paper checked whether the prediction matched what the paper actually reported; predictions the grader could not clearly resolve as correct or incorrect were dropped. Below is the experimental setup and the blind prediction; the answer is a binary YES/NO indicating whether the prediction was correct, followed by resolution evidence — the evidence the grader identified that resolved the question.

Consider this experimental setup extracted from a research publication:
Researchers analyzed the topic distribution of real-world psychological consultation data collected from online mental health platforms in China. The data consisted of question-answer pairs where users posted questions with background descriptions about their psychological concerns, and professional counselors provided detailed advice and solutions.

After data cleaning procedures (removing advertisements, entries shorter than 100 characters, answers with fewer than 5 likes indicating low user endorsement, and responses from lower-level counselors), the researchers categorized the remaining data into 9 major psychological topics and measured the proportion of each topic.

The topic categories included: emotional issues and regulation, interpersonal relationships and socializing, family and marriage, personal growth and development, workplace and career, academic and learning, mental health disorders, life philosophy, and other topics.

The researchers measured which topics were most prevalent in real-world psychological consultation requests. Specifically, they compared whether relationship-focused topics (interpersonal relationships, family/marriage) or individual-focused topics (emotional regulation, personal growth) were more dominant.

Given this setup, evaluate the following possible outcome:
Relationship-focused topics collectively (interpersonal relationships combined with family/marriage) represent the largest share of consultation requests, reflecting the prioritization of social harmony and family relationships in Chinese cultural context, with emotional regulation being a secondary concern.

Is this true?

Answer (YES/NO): NO